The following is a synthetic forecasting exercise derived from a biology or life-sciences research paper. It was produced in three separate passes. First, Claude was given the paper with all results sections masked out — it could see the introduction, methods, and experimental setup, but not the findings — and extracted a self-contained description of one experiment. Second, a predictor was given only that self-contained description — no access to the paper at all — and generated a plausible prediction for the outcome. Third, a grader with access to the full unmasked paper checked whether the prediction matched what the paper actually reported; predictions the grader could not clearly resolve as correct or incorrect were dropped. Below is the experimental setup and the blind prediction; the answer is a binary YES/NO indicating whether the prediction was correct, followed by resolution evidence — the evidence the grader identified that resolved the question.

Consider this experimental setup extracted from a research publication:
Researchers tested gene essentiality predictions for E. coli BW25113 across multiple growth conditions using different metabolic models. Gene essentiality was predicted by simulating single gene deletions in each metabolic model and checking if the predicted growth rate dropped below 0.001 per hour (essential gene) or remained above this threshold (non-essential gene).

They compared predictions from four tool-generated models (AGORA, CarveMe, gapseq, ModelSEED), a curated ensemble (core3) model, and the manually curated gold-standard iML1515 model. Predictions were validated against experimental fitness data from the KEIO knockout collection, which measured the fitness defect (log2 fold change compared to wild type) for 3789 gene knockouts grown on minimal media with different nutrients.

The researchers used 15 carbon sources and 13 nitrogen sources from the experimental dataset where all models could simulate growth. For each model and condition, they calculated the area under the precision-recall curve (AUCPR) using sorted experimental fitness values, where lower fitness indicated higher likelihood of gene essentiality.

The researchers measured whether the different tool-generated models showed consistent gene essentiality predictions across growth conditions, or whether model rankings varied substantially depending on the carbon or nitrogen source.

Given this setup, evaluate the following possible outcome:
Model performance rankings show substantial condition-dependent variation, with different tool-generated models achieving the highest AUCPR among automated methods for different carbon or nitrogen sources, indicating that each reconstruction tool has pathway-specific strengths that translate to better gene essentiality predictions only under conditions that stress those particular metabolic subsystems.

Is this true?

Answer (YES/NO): NO